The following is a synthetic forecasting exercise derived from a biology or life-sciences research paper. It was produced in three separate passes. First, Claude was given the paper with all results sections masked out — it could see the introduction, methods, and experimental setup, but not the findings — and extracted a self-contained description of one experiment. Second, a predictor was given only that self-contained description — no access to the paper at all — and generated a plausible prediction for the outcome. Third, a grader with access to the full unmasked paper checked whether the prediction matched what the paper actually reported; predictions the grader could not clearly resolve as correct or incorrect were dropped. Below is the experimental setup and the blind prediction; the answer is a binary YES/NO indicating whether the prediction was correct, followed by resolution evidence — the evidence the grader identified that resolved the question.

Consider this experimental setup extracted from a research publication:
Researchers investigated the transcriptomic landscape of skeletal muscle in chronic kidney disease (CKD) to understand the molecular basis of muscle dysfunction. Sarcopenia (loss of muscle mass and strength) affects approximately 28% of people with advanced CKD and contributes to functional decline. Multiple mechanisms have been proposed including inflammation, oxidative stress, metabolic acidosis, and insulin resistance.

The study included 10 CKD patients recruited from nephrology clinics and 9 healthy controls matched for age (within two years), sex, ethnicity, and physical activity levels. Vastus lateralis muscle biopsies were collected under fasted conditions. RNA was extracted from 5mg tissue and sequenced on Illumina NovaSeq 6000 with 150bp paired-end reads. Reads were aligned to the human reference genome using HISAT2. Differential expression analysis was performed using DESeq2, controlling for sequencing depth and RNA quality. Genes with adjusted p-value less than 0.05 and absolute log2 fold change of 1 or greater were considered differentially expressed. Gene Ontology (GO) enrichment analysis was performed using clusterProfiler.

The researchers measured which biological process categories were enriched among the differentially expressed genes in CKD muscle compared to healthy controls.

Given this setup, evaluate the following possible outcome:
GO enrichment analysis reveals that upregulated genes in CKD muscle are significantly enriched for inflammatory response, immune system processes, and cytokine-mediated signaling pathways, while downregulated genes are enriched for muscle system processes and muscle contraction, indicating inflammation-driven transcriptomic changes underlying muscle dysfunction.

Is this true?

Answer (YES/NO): NO